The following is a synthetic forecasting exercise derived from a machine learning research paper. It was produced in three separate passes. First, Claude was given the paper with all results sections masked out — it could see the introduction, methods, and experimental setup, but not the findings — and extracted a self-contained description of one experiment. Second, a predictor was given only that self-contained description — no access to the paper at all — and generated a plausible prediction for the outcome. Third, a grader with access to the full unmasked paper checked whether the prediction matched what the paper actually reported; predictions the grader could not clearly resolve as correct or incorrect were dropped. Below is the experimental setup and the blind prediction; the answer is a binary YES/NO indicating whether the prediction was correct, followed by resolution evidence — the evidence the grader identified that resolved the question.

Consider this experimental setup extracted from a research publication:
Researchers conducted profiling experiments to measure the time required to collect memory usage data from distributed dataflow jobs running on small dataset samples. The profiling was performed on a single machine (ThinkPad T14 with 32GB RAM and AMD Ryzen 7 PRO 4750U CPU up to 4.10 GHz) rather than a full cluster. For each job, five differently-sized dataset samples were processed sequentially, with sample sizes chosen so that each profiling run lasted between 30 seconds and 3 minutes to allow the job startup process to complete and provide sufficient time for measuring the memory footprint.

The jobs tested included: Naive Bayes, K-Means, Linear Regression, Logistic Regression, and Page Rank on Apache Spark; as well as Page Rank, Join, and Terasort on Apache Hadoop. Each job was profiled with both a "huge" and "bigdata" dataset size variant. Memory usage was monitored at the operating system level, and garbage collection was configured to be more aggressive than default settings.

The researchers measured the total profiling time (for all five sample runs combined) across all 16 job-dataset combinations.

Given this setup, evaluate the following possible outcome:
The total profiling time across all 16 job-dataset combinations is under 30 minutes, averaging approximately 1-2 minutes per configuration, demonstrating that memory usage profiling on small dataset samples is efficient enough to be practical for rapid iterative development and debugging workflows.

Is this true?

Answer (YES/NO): NO